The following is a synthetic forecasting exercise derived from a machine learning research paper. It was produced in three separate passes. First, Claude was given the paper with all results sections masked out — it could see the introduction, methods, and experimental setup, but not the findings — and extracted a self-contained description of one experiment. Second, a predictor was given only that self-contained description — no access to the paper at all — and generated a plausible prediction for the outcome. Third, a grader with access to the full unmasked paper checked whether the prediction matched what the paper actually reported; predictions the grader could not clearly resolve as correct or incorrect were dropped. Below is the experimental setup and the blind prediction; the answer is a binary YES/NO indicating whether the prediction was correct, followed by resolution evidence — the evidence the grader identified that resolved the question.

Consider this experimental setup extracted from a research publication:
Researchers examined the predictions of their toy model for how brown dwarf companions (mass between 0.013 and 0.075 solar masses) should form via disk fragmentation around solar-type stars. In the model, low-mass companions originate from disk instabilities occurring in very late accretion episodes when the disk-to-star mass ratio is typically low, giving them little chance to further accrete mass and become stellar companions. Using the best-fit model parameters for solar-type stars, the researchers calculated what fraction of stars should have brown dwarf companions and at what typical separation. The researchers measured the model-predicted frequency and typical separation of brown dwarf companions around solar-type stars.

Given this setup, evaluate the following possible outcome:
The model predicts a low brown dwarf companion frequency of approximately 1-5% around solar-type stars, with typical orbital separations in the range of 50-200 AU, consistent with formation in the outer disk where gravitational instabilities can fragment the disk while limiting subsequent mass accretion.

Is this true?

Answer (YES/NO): YES